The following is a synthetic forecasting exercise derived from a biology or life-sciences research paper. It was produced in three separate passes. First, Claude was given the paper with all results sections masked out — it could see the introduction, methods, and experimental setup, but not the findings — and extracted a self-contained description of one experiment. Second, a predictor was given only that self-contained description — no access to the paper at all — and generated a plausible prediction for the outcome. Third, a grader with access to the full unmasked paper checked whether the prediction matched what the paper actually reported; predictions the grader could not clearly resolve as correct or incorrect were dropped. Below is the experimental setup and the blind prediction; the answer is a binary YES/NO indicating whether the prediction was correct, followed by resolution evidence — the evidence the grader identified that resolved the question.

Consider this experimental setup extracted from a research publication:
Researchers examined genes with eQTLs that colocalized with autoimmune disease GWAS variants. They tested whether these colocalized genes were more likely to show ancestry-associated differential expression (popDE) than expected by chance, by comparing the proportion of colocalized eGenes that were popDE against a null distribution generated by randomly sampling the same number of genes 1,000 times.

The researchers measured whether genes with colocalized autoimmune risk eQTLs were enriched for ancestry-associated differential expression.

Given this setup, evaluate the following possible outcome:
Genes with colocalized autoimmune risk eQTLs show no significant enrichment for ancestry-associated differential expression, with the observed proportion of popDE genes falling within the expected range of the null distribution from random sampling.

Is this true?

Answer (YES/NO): NO